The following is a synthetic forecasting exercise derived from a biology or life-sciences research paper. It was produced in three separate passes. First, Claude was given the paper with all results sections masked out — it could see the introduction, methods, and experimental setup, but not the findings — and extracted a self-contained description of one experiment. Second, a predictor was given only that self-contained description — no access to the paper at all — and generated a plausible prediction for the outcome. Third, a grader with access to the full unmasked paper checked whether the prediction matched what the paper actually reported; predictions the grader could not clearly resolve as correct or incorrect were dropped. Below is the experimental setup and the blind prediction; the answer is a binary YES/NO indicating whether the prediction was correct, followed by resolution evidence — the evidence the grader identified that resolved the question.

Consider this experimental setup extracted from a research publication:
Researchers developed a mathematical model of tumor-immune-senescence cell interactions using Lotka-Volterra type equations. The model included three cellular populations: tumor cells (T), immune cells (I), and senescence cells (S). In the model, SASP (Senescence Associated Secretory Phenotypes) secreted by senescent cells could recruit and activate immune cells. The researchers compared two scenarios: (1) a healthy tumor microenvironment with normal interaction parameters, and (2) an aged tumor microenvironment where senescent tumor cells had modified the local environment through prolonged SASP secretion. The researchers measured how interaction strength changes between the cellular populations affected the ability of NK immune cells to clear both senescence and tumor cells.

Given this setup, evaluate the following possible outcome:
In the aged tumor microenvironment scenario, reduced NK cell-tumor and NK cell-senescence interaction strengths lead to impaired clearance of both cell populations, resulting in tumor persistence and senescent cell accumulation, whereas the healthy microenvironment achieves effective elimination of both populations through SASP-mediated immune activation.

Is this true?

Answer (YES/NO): YES